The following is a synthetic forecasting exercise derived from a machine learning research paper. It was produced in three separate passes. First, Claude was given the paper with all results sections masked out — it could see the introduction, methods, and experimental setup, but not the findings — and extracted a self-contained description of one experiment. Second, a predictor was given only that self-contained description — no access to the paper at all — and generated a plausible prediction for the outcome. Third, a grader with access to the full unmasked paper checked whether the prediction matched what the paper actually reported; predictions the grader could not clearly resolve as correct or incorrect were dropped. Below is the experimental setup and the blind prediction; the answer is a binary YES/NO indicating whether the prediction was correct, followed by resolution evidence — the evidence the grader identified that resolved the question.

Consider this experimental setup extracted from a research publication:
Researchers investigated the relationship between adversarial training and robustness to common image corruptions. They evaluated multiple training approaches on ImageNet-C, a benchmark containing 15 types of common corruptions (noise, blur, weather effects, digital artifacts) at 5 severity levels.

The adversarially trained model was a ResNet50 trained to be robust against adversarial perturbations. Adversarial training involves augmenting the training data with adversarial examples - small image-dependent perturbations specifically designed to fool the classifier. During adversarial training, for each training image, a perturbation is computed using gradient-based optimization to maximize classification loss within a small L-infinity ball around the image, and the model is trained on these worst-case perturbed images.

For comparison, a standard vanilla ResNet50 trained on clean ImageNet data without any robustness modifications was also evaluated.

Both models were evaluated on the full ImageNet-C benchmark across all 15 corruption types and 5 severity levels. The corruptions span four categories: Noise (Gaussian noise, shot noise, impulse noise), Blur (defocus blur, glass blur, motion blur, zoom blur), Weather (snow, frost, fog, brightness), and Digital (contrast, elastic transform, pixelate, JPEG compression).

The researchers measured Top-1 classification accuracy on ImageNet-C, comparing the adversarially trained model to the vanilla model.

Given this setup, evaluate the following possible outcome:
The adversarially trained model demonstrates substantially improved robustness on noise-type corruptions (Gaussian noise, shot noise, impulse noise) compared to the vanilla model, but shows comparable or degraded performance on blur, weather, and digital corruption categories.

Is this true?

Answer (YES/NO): NO